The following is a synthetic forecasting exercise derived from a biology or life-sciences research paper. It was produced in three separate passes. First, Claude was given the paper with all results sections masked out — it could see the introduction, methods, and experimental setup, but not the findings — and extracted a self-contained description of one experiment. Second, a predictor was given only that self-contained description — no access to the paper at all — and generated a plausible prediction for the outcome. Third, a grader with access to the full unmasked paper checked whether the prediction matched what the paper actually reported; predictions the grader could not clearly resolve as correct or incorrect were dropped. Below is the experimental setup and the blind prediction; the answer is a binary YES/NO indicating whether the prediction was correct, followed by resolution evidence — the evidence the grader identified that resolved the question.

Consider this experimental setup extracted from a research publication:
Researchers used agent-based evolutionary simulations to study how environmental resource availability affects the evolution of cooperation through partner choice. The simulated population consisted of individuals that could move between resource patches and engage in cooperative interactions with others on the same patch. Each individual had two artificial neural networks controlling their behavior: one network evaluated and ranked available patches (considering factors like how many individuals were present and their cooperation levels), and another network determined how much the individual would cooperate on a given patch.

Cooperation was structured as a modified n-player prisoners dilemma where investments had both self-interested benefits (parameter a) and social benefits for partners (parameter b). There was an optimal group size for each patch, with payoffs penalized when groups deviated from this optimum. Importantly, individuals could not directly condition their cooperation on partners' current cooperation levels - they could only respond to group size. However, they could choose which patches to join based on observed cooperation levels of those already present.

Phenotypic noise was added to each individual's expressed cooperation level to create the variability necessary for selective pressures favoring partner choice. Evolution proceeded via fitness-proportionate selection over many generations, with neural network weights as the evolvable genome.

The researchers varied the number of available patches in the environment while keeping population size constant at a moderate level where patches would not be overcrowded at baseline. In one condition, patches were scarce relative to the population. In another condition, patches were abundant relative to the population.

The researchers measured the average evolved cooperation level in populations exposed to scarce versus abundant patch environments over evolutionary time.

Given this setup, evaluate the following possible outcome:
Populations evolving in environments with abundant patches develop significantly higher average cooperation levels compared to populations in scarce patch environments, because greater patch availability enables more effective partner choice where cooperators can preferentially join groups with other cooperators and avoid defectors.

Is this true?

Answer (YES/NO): YES